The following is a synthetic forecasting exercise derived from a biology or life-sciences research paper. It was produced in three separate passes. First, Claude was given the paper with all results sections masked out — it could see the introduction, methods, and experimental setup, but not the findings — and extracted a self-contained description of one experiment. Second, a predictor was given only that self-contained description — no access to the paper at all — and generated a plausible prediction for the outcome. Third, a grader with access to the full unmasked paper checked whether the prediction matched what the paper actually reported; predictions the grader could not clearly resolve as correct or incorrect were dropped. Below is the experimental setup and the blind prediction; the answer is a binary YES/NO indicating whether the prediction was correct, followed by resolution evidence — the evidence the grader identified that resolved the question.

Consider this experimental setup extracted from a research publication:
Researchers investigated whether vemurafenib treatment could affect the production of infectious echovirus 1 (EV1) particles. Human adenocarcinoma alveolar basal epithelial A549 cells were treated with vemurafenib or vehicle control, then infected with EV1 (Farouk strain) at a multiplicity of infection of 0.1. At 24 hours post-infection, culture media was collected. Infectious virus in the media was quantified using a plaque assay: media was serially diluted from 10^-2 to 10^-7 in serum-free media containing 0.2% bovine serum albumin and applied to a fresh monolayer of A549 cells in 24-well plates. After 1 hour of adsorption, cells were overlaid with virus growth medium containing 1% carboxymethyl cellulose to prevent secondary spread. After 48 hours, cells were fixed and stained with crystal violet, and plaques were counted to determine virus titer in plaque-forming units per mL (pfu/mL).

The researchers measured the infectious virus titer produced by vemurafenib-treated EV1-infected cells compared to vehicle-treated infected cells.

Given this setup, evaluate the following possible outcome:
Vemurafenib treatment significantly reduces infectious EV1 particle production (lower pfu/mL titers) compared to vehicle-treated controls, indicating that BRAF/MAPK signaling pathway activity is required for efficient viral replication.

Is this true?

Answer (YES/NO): NO